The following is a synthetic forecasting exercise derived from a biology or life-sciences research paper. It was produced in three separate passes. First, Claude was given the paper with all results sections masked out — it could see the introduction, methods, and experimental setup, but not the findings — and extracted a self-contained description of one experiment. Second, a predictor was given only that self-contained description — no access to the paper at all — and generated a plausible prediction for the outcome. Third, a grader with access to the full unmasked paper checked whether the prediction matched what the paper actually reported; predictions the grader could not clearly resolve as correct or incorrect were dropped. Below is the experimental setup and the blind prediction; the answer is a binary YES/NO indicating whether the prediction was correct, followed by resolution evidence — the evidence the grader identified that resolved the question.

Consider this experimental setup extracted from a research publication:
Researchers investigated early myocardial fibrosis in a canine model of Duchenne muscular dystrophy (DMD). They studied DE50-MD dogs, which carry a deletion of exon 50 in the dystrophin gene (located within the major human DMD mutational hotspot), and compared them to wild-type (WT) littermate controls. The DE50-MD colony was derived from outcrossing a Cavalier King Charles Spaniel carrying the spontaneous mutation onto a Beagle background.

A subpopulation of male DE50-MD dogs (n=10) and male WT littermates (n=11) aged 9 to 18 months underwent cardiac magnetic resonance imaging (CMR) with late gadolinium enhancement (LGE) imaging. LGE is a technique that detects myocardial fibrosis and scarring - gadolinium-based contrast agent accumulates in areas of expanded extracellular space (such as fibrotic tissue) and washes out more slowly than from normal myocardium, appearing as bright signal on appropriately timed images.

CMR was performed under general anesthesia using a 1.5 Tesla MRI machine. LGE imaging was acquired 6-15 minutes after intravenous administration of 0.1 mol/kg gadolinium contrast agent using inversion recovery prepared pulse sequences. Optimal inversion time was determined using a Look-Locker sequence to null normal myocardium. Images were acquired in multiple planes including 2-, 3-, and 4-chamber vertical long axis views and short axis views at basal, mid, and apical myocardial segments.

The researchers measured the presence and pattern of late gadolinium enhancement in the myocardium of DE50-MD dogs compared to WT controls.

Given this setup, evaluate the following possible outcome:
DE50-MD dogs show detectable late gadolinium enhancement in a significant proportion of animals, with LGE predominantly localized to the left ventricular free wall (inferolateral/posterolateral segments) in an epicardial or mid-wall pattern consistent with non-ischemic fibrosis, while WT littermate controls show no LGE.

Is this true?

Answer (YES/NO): YES